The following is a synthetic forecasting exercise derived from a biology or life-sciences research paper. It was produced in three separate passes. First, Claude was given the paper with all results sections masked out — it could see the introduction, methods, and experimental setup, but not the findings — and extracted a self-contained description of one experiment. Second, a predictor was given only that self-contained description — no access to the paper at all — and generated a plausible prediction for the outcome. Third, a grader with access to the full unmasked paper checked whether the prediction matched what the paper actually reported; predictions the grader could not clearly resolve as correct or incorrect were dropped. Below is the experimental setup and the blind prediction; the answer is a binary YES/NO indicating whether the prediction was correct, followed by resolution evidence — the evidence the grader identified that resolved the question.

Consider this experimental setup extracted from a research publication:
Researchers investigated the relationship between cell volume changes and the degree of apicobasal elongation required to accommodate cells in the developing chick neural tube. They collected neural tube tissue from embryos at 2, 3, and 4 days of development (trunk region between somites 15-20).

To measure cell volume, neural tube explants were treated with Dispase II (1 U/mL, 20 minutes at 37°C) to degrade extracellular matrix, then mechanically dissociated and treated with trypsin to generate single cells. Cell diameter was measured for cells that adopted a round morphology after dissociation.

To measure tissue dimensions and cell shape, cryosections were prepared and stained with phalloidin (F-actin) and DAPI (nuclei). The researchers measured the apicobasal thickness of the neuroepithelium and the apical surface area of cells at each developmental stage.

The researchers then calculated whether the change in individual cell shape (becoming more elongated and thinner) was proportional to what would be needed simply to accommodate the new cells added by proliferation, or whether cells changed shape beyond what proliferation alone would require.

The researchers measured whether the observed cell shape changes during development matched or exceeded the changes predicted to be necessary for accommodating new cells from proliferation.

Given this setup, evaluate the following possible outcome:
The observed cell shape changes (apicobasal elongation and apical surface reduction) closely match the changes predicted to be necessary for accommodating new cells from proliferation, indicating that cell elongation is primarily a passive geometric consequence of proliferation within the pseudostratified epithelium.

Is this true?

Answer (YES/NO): NO